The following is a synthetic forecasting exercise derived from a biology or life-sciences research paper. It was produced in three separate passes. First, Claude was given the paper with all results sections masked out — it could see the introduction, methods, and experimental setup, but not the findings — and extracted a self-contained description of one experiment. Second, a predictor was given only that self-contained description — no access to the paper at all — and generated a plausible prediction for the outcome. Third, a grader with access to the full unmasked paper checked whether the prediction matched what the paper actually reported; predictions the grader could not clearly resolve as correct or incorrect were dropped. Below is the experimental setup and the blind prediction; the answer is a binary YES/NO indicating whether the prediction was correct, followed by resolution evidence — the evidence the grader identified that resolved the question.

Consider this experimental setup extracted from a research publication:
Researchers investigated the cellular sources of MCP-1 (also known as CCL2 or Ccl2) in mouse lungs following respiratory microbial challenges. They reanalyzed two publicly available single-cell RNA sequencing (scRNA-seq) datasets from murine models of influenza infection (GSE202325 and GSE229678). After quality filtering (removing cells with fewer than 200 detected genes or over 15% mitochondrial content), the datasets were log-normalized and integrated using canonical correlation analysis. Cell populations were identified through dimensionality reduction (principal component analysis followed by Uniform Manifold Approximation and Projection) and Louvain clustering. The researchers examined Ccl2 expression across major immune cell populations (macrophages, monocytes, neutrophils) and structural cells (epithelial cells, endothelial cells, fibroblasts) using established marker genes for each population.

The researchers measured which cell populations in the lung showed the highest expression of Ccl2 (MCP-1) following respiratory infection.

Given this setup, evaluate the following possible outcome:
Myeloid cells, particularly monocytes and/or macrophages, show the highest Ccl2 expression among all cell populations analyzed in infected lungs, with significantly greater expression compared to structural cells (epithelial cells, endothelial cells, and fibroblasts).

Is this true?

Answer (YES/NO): YES